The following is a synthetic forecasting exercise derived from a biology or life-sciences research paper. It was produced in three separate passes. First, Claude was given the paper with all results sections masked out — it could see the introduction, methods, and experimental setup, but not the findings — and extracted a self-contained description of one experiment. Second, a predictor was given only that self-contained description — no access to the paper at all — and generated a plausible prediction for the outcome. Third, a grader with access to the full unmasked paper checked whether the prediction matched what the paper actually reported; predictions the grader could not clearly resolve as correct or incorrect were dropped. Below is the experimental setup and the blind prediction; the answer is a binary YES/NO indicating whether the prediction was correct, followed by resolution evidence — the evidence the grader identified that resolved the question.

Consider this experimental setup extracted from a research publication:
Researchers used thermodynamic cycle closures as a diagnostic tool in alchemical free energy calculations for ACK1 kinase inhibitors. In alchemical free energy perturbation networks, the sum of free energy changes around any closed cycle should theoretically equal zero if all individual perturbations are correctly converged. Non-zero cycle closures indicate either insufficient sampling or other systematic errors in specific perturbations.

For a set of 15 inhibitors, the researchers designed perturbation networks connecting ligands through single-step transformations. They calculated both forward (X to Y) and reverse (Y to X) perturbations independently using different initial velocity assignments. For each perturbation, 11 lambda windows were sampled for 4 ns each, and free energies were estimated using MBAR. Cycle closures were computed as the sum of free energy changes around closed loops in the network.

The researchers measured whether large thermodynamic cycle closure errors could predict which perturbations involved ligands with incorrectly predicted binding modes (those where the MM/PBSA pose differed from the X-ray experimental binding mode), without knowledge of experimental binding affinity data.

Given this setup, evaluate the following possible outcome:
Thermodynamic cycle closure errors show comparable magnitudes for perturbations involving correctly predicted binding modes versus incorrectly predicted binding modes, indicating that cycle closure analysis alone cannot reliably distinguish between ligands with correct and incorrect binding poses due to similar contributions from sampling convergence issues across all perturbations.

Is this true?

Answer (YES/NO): NO